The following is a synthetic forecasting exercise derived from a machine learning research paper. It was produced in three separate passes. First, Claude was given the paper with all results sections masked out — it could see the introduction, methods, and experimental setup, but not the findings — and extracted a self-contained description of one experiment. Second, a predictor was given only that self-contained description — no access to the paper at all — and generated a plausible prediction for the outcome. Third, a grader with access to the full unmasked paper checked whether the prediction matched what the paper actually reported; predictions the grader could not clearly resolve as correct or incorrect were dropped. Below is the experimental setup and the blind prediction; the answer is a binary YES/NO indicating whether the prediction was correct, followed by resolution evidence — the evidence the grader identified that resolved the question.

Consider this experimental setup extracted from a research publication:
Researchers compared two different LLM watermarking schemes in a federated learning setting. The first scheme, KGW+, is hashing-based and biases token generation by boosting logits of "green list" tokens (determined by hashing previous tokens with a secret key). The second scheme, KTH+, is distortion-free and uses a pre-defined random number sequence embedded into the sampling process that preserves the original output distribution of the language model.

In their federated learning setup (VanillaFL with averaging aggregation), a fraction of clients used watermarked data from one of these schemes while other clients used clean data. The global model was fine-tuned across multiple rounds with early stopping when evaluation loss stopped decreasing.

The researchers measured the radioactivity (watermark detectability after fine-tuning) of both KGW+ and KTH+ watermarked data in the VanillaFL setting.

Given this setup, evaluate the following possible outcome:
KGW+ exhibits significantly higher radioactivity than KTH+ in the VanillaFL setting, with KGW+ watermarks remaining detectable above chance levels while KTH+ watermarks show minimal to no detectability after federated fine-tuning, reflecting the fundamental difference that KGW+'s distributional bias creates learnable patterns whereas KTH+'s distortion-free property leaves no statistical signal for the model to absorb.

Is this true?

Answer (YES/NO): YES